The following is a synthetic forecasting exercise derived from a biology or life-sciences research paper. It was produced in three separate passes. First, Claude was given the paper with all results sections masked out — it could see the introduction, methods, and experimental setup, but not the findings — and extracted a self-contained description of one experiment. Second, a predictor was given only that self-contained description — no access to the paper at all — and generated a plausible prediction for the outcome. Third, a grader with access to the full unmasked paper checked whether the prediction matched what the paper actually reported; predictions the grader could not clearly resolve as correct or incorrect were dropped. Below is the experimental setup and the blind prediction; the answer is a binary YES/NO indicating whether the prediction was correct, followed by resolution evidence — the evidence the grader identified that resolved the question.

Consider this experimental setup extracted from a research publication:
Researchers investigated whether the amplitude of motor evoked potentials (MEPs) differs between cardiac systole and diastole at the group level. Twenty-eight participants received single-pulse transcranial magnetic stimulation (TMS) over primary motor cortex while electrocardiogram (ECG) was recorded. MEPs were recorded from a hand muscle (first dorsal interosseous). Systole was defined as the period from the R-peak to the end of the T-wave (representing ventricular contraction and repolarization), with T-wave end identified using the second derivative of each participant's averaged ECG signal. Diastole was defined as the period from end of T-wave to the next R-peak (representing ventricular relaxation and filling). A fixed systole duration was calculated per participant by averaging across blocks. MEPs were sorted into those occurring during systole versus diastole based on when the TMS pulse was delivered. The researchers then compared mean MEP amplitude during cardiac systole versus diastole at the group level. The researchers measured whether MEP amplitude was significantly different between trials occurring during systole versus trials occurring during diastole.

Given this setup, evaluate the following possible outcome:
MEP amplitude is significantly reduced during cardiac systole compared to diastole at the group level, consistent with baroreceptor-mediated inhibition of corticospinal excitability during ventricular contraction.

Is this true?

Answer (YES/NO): NO